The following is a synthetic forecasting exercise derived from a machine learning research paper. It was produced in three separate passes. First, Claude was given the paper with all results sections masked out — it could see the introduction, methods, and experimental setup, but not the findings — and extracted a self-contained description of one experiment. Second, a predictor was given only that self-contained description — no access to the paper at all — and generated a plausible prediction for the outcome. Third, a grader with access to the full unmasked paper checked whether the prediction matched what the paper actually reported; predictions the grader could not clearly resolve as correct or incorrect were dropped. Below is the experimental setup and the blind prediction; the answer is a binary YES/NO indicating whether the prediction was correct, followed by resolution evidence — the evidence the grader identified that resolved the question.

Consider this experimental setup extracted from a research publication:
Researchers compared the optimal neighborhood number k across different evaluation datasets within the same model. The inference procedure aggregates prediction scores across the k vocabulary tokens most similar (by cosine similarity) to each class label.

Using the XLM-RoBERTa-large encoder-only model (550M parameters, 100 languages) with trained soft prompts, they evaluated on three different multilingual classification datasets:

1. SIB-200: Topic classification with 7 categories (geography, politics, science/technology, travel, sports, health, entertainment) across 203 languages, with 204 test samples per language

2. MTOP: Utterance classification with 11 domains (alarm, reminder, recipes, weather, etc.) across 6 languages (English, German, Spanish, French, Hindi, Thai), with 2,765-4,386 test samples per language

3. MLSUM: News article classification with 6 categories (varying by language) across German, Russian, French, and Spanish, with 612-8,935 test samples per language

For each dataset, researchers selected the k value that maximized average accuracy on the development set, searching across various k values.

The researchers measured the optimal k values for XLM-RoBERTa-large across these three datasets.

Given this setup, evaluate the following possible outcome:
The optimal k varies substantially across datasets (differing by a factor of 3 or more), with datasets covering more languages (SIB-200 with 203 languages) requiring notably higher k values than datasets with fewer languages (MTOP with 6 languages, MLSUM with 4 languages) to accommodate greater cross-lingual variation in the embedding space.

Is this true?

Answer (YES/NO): NO